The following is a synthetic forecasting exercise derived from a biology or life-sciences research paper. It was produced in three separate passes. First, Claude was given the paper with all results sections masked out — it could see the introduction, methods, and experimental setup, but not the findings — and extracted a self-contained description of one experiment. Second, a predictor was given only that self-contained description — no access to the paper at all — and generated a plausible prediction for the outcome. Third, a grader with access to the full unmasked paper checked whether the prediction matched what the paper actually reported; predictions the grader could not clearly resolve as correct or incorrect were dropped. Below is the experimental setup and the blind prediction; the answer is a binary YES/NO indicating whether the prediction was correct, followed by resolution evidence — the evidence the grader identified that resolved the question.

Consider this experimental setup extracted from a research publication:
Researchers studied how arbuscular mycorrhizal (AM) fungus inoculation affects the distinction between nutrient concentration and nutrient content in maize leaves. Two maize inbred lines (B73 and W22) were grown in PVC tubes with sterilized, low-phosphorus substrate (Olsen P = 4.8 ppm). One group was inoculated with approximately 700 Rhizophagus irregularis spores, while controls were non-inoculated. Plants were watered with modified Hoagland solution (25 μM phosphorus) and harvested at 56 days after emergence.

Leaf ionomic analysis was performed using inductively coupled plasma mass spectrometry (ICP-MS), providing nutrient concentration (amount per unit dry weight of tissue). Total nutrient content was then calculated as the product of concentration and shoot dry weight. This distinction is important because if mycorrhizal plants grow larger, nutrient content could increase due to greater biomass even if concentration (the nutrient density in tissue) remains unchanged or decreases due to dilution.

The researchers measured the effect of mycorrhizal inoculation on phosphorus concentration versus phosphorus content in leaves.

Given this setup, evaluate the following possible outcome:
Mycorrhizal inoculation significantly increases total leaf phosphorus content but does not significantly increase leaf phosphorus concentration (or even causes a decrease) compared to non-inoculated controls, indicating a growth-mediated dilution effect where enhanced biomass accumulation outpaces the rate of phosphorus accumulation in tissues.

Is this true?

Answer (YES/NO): NO